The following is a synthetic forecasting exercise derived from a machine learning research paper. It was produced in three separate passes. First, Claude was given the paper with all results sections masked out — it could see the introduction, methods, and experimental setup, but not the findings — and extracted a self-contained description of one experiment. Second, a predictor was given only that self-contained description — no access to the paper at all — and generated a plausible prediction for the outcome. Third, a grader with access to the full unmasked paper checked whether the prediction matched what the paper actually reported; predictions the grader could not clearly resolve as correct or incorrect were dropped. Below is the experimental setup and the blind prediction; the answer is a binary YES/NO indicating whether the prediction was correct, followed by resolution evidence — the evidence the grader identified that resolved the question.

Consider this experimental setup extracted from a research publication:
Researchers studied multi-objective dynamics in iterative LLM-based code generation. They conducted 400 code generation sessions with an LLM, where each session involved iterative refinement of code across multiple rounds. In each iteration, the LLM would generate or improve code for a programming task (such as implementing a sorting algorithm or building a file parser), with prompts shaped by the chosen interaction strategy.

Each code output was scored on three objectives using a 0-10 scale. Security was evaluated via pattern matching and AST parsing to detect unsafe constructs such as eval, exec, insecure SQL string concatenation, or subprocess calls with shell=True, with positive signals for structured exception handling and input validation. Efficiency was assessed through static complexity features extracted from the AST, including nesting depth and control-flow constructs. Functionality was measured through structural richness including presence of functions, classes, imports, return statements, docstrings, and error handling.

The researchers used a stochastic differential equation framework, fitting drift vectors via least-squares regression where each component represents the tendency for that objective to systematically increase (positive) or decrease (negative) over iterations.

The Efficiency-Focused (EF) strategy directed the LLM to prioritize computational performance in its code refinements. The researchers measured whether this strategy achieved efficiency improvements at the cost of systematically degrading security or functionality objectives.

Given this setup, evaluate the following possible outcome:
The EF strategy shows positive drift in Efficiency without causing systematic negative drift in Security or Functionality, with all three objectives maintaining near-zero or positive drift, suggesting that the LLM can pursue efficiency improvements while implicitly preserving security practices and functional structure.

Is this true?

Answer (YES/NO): YES